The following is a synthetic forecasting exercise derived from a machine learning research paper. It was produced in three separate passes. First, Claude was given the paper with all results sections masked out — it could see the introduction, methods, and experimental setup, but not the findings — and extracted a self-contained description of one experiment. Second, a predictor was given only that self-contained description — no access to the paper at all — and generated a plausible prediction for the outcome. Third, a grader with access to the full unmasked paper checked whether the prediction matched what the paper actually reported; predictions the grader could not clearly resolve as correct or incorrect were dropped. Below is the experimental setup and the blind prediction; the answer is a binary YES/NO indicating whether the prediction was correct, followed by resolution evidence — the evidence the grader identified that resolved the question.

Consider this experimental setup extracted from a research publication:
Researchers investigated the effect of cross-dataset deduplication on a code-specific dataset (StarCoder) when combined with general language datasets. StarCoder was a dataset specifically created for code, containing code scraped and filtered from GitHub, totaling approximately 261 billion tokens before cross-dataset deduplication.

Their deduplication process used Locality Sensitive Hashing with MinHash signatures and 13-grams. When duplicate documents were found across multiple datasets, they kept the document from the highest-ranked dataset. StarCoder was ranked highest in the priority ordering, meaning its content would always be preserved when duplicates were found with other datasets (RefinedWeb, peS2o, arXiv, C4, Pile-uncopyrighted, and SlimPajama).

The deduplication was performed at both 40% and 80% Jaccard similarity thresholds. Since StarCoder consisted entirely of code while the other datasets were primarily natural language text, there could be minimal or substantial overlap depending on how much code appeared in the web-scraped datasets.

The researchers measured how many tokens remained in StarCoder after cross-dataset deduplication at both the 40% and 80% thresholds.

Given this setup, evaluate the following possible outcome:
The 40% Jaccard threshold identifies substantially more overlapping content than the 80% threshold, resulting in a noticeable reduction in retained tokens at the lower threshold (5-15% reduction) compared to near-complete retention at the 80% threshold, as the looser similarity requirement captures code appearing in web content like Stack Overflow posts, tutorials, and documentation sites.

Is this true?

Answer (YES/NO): YES